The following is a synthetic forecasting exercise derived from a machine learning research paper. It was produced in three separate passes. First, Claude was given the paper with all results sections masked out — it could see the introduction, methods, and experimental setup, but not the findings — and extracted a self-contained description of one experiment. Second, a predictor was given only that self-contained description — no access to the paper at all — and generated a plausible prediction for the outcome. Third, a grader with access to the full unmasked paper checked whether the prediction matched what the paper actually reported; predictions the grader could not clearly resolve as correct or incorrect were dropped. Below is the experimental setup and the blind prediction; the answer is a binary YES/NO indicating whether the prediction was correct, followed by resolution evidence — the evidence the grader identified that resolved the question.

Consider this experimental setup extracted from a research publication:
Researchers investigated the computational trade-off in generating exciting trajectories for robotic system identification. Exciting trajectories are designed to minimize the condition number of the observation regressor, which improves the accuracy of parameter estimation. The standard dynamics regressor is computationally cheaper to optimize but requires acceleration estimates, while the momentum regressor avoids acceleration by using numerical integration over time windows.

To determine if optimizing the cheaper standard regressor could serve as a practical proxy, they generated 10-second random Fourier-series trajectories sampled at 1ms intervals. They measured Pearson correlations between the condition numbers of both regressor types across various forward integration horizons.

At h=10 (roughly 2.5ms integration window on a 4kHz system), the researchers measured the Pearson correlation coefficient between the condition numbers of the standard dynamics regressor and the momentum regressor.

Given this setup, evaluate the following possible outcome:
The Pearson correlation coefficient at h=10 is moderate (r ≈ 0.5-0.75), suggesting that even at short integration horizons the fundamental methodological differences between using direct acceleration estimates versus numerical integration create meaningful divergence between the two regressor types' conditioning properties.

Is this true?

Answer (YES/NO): NO